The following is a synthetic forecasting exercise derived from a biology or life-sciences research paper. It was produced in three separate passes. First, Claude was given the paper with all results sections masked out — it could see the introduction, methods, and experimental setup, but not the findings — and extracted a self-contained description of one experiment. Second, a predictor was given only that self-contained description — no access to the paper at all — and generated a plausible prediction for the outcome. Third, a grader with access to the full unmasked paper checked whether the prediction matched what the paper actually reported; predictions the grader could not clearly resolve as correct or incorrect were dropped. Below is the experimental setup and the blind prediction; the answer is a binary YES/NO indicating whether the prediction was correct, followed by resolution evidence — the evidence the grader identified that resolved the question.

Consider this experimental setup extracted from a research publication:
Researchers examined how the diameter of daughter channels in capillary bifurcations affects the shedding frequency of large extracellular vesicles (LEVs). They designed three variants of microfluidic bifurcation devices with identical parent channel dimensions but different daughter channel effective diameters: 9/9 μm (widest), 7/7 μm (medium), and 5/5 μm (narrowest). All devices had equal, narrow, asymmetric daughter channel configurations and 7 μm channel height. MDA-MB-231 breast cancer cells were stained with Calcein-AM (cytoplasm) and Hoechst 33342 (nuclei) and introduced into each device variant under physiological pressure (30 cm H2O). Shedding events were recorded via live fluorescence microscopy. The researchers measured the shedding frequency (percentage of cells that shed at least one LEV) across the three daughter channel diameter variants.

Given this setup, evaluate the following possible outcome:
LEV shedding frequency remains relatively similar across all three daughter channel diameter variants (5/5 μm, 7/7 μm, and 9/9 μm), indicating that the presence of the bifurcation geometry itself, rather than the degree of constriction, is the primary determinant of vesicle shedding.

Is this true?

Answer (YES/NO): NO